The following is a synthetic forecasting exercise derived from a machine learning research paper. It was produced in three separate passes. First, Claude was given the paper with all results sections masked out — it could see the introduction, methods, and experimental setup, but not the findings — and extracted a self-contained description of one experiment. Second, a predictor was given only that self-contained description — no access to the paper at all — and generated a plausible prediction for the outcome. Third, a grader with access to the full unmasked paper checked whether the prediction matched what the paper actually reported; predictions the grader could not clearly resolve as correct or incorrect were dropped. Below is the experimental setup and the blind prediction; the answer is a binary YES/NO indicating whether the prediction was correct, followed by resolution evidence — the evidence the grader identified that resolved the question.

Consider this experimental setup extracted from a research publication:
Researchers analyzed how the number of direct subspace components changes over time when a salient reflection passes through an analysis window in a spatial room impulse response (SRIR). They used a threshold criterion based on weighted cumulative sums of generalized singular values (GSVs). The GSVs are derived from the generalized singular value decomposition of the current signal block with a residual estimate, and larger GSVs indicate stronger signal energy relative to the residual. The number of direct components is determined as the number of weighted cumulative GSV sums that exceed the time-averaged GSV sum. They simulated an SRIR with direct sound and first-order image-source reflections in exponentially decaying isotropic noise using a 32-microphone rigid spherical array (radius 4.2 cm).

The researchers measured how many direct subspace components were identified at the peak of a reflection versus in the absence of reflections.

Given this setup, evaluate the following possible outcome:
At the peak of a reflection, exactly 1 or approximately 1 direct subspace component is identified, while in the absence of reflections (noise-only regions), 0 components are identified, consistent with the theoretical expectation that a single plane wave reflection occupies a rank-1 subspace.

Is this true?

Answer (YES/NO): NO